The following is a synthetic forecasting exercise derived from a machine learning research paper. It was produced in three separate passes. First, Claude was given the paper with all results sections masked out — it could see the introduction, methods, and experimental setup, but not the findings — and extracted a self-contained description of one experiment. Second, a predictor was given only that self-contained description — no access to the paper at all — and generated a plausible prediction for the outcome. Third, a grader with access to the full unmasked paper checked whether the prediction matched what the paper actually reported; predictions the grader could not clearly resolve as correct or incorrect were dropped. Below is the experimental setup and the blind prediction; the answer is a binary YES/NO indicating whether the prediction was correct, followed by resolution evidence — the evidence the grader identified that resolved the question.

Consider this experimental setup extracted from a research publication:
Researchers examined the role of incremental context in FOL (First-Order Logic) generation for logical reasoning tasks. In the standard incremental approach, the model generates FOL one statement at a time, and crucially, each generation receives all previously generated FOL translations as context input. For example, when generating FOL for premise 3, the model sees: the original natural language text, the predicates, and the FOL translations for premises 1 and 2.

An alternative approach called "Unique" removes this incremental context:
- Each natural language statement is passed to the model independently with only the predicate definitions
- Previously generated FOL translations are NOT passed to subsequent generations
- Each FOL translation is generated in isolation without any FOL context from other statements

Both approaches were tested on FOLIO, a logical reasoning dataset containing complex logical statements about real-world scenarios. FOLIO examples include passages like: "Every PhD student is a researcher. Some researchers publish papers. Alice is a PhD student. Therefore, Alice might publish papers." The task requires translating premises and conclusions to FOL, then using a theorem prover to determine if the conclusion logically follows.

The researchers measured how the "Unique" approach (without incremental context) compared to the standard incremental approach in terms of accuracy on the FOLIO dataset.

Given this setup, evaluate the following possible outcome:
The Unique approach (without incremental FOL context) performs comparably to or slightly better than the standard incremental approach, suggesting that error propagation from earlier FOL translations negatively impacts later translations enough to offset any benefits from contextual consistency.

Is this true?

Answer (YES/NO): NO